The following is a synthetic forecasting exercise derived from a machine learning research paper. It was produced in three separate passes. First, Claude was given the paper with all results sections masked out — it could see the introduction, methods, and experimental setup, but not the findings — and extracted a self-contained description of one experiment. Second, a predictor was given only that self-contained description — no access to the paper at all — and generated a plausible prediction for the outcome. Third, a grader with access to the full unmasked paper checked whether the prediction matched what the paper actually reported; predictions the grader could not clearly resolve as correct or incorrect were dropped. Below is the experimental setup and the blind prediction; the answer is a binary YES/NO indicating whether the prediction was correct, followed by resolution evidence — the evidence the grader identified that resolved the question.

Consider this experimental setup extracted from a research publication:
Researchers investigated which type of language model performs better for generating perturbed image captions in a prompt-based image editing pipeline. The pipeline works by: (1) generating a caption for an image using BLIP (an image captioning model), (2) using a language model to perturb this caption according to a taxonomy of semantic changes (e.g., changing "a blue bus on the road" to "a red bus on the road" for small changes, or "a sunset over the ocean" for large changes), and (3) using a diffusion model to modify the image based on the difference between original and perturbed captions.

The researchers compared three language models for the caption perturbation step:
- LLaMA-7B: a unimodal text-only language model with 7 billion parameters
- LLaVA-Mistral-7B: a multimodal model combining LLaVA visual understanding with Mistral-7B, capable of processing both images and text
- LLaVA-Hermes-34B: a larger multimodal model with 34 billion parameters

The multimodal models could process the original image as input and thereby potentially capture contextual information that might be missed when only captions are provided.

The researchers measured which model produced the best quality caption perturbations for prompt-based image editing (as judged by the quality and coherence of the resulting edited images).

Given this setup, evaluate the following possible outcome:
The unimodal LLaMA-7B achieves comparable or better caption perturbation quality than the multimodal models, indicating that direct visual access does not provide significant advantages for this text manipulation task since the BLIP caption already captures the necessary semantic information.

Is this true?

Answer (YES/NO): YES